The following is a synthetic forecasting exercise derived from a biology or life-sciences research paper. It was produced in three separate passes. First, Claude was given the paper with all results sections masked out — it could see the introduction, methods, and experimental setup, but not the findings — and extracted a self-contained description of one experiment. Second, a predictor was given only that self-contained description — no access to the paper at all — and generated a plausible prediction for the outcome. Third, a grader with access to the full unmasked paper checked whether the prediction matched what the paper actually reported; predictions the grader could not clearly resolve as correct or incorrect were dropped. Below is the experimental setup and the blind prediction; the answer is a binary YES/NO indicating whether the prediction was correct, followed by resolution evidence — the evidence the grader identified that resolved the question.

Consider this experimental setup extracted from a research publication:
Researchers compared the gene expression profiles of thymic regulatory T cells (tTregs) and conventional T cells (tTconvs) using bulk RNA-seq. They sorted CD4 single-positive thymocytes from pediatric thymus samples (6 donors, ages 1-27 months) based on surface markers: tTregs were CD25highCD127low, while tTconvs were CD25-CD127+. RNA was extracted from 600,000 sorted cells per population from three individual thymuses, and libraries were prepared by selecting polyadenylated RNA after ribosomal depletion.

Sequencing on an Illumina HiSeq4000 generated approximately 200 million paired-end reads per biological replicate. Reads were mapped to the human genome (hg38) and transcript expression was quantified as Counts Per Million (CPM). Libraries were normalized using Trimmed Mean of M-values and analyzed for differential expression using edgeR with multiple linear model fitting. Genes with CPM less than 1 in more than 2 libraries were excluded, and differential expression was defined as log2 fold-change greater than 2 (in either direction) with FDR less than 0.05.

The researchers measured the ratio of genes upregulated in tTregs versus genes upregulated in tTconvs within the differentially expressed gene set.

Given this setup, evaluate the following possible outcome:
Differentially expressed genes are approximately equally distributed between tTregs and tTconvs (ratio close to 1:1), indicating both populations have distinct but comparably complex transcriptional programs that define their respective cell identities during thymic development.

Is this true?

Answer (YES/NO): NO